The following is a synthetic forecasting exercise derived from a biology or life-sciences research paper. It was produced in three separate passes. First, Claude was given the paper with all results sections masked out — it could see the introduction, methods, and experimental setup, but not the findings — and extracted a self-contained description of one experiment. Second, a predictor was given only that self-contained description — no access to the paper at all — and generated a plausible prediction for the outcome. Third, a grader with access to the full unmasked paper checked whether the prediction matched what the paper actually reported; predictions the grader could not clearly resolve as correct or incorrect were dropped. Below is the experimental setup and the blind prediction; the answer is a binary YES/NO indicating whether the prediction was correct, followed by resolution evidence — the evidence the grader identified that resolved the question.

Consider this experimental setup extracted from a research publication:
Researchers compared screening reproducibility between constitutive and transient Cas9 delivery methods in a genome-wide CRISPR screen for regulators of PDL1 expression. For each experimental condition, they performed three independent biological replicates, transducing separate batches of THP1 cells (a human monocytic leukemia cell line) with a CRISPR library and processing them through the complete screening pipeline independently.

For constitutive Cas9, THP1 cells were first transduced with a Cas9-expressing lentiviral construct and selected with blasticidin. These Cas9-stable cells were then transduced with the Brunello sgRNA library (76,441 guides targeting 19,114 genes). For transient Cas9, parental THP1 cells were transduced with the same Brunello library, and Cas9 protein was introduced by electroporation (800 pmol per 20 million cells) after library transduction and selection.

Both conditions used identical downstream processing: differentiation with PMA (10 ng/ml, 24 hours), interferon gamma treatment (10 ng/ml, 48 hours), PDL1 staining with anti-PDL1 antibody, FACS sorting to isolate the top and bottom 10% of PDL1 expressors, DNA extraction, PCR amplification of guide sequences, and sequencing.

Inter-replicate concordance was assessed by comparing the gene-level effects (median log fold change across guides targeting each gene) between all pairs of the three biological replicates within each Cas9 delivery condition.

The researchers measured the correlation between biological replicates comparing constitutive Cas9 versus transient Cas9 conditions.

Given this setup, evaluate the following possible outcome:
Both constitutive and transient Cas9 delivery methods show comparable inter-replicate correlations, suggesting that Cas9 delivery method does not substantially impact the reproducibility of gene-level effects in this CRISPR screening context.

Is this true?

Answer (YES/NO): NO